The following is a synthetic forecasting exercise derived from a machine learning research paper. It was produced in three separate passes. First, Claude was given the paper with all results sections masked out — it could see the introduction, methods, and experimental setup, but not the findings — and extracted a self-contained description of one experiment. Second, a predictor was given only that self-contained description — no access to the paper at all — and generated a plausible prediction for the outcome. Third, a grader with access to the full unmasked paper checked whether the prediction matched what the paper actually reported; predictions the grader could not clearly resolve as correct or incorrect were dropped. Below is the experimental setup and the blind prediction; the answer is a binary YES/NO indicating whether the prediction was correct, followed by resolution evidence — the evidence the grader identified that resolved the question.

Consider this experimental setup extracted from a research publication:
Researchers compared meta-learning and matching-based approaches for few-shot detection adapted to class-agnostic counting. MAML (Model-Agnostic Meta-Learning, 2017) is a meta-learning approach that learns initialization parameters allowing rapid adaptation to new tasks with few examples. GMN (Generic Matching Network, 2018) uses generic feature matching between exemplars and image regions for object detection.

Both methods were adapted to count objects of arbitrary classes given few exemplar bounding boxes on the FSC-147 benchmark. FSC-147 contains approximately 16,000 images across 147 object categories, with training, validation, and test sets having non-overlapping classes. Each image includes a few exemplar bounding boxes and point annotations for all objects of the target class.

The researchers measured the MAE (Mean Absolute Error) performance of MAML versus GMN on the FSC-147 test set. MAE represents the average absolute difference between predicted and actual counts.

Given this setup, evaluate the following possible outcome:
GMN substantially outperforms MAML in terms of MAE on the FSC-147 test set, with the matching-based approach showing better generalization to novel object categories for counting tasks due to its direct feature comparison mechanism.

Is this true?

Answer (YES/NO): NO